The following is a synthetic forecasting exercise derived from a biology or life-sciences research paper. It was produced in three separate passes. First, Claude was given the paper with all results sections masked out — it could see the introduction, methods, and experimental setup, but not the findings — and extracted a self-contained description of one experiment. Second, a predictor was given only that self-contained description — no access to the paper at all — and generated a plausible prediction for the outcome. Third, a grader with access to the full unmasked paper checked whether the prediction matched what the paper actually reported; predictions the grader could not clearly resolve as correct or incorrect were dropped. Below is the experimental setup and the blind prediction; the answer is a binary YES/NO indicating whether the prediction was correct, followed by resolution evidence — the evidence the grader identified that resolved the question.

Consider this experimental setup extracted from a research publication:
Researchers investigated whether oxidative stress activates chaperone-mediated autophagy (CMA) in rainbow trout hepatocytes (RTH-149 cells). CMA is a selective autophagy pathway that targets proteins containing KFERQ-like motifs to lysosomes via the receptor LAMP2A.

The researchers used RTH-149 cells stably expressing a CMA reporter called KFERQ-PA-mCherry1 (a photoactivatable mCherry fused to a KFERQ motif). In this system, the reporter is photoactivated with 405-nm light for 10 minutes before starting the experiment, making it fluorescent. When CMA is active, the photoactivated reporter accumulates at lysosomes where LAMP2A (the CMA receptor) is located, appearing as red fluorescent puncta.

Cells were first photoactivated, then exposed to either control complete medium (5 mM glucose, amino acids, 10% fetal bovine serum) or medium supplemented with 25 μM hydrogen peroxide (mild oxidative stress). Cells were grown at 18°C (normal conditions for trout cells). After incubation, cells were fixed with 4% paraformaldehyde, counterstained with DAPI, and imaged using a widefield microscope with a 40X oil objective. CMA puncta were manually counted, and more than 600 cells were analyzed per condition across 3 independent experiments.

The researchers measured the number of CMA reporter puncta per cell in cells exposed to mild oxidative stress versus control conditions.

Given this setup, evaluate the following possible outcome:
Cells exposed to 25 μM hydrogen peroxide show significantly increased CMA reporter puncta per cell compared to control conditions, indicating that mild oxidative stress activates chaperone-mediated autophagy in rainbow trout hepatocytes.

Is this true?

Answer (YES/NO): YES